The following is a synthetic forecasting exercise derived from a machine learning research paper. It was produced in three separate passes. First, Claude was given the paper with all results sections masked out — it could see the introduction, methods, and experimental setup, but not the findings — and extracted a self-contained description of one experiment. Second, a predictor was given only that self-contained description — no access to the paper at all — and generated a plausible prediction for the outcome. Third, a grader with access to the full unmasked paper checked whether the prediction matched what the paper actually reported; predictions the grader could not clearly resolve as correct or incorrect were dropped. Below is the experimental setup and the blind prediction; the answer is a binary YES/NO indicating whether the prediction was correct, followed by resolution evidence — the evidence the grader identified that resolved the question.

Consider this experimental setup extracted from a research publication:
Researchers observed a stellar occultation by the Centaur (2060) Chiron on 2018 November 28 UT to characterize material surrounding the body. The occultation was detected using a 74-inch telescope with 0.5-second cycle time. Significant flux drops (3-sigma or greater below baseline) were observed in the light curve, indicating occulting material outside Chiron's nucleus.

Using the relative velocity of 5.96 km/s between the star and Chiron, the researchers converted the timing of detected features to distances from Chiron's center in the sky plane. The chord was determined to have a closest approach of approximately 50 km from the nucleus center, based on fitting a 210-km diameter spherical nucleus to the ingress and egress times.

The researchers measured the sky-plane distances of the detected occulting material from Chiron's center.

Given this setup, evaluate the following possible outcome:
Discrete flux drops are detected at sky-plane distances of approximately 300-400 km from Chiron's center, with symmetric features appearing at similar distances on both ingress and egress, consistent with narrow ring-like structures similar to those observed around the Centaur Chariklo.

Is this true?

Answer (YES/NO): NO